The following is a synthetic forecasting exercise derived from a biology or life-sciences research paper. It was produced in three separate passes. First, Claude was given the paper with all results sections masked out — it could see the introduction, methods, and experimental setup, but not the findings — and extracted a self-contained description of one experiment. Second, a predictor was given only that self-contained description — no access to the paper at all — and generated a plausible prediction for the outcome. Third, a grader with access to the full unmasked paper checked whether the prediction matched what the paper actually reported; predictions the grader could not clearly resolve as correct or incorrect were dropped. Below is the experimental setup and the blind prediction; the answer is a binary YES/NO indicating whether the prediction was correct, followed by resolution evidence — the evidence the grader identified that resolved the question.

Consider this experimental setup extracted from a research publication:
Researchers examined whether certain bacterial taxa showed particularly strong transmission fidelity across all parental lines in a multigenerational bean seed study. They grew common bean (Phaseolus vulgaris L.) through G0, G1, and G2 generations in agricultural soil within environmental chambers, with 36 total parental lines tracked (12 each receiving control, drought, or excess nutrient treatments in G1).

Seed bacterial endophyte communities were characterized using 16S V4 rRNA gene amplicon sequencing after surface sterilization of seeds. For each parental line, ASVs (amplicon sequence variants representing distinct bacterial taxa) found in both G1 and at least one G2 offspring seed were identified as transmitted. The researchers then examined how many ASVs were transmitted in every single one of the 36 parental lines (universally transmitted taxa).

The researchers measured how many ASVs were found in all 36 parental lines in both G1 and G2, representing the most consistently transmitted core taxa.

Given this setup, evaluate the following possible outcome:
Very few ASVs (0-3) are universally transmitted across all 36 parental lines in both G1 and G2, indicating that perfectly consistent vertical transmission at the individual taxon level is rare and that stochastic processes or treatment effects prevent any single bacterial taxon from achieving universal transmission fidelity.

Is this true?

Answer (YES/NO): NO